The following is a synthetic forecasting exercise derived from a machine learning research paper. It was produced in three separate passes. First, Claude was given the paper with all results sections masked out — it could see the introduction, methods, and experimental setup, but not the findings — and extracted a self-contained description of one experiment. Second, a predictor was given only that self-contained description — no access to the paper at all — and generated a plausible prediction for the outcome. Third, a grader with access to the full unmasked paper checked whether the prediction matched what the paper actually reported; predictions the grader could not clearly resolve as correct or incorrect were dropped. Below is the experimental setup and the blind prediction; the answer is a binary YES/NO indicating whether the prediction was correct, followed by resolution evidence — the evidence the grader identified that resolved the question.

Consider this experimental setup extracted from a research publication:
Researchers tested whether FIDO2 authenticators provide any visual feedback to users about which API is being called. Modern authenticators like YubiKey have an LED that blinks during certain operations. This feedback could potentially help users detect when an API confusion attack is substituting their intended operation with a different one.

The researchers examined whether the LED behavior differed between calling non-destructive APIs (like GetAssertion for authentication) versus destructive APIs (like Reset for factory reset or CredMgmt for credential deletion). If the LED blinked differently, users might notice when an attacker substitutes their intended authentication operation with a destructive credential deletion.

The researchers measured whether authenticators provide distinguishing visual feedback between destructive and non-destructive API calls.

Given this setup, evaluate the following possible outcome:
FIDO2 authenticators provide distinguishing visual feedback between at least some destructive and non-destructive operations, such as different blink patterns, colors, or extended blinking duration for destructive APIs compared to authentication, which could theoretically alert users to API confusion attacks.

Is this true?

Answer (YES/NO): NO